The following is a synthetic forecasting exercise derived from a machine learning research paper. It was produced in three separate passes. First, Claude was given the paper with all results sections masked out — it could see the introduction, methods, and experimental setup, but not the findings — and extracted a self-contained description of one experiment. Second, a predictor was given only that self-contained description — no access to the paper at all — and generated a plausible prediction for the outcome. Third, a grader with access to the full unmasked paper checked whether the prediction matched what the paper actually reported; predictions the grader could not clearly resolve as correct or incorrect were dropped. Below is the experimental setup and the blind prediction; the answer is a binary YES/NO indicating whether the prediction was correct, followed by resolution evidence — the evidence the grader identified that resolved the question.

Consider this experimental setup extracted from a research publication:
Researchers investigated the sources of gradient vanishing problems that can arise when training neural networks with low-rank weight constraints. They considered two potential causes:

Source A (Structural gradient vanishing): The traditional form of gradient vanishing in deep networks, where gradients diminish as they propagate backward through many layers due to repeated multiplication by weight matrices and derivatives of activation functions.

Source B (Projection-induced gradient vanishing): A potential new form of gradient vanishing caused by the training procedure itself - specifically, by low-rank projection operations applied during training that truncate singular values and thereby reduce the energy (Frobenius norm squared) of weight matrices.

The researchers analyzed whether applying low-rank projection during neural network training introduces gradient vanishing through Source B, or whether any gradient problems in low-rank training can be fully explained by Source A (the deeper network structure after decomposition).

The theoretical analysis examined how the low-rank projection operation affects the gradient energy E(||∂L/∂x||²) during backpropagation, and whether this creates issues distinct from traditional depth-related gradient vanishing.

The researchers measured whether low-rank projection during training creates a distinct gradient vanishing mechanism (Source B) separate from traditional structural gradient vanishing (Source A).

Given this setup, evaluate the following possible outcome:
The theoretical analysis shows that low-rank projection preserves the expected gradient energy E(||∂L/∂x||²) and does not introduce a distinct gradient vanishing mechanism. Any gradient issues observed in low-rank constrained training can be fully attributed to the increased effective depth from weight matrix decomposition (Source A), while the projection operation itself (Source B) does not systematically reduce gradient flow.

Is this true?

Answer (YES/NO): NO